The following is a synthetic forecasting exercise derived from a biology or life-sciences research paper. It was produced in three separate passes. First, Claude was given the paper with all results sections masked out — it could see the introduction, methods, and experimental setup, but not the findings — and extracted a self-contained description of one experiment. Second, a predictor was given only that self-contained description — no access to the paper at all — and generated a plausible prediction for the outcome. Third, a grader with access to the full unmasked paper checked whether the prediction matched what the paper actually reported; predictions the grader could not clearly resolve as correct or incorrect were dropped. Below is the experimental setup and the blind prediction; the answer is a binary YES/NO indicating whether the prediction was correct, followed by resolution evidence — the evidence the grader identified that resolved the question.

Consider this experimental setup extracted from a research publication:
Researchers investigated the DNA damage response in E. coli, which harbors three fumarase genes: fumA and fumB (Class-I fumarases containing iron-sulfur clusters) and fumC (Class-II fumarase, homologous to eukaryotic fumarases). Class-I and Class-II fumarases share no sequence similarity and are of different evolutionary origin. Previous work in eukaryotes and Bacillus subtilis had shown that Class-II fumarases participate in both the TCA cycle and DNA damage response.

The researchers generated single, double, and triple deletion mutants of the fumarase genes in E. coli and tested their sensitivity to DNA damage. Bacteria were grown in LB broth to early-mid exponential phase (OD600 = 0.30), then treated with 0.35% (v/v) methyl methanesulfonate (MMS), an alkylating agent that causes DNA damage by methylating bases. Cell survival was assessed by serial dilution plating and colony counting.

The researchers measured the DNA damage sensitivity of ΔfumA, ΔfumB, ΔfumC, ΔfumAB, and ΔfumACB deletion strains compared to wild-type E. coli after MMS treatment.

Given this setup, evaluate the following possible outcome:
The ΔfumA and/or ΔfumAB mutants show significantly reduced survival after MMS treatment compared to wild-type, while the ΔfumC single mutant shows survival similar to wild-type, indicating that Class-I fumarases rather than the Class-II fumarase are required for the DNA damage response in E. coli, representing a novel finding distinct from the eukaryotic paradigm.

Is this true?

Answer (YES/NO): NO